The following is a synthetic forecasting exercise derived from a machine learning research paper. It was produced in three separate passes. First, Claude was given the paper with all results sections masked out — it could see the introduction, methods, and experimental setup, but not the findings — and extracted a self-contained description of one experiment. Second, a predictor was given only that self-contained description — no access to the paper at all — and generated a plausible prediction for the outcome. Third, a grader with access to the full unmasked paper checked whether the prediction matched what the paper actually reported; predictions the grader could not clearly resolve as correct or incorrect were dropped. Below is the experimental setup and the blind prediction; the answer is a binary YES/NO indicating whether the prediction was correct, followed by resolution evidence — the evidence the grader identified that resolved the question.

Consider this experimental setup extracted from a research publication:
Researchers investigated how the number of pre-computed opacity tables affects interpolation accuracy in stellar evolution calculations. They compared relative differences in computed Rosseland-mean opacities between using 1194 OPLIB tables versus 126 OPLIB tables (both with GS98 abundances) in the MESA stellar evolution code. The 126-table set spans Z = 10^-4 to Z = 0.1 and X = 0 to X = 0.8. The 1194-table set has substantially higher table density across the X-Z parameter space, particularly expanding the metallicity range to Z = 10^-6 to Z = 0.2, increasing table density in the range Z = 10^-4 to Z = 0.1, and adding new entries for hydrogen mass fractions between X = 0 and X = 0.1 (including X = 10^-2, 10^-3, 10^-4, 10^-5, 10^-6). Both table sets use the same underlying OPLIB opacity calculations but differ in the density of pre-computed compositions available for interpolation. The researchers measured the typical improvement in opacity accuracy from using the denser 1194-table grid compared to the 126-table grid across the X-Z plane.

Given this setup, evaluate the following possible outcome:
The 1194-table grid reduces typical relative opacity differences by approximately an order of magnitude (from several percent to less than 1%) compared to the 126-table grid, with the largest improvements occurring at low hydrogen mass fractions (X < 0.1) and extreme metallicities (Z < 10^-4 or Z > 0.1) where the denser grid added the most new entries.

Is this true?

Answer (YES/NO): NO